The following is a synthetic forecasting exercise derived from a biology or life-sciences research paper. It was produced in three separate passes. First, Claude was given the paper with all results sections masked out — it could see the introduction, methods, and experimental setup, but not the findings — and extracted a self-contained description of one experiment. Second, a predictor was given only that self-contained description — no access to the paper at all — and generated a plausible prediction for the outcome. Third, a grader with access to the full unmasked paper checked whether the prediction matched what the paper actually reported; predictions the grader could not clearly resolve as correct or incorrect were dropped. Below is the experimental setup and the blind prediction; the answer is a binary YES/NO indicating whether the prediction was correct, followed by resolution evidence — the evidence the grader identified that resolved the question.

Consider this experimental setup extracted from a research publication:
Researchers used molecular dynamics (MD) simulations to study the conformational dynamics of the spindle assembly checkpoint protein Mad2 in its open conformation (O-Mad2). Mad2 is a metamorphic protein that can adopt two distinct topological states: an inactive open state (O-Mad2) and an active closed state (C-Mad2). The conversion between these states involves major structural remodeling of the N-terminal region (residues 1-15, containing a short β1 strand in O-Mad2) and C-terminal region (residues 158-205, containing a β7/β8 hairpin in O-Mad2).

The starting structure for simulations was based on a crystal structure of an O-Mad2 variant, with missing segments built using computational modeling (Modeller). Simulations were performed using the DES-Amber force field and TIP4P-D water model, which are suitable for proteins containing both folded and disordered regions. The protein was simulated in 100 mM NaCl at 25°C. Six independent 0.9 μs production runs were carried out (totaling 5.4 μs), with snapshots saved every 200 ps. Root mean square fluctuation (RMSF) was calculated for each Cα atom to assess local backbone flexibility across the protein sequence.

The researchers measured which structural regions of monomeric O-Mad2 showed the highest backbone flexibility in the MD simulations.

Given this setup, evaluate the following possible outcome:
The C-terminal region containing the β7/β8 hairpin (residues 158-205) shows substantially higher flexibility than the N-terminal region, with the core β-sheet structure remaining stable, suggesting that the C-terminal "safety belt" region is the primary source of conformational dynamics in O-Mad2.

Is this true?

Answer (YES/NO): NO